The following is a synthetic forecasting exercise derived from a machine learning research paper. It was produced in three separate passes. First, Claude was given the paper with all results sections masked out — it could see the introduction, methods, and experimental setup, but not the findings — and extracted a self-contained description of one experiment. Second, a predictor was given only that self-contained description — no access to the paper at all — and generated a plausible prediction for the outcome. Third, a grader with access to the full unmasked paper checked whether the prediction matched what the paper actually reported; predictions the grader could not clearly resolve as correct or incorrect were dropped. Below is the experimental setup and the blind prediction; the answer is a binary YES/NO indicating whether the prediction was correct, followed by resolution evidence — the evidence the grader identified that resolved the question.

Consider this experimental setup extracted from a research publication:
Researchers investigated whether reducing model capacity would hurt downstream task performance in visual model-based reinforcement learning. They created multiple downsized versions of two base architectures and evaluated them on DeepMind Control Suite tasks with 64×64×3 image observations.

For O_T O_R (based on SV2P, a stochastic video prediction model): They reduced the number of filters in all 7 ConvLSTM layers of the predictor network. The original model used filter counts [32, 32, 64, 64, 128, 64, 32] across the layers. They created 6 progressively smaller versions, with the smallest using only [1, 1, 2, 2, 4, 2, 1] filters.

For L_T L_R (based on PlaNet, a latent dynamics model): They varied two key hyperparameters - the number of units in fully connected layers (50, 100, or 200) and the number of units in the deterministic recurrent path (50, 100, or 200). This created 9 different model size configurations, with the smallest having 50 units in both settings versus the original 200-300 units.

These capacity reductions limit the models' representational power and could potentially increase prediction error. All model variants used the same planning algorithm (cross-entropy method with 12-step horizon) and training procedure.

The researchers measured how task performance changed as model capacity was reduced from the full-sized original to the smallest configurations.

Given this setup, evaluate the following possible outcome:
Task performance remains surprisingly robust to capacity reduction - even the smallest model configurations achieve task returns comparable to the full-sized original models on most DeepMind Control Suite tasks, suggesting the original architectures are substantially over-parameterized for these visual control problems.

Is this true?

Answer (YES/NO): NO